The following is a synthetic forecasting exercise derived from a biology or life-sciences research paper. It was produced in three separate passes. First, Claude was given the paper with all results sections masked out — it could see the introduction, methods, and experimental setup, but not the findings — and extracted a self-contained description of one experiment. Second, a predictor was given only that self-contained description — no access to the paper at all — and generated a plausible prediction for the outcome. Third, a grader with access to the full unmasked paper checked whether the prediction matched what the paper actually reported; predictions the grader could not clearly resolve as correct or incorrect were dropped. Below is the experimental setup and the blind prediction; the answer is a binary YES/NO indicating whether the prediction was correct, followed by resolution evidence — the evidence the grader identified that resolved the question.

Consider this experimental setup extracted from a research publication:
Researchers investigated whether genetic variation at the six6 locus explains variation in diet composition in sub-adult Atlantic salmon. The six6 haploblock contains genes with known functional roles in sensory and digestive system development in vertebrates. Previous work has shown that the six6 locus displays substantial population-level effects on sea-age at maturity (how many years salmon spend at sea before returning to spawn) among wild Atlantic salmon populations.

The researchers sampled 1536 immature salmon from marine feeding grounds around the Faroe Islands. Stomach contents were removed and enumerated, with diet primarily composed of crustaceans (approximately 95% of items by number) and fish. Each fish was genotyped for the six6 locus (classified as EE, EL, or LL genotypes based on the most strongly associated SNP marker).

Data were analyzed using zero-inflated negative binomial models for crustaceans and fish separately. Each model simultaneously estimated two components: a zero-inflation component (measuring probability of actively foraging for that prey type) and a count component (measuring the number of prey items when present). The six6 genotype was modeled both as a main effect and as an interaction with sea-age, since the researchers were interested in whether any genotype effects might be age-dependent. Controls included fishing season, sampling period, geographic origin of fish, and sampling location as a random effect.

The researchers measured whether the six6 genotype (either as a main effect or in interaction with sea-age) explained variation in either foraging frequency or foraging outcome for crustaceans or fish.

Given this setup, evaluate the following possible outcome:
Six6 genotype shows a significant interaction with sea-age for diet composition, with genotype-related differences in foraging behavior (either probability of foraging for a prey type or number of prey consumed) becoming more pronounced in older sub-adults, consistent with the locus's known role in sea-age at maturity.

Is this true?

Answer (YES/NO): NO